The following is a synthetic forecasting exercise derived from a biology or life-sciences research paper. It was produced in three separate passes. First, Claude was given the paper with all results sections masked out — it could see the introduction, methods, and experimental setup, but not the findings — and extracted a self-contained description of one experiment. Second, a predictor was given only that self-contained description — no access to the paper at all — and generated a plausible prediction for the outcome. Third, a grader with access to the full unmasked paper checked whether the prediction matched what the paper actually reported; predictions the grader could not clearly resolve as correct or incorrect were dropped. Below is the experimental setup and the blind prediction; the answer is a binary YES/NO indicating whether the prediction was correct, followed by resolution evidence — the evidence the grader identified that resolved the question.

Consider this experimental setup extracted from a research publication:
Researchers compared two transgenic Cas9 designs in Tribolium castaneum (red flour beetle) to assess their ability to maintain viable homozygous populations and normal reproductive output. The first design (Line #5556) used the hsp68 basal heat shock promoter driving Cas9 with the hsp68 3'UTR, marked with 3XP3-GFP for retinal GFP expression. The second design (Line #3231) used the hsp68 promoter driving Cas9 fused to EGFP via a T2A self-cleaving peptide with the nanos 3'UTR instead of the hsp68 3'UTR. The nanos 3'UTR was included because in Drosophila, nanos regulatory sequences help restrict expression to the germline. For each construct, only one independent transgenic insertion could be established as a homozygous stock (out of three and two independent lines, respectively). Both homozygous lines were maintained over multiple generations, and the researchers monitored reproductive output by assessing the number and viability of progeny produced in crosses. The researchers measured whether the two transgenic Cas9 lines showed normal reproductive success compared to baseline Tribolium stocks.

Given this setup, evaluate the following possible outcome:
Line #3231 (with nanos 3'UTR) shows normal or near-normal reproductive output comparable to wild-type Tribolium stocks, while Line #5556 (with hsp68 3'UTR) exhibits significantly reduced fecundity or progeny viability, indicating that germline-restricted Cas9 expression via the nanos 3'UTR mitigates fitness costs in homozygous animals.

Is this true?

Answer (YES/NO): NO